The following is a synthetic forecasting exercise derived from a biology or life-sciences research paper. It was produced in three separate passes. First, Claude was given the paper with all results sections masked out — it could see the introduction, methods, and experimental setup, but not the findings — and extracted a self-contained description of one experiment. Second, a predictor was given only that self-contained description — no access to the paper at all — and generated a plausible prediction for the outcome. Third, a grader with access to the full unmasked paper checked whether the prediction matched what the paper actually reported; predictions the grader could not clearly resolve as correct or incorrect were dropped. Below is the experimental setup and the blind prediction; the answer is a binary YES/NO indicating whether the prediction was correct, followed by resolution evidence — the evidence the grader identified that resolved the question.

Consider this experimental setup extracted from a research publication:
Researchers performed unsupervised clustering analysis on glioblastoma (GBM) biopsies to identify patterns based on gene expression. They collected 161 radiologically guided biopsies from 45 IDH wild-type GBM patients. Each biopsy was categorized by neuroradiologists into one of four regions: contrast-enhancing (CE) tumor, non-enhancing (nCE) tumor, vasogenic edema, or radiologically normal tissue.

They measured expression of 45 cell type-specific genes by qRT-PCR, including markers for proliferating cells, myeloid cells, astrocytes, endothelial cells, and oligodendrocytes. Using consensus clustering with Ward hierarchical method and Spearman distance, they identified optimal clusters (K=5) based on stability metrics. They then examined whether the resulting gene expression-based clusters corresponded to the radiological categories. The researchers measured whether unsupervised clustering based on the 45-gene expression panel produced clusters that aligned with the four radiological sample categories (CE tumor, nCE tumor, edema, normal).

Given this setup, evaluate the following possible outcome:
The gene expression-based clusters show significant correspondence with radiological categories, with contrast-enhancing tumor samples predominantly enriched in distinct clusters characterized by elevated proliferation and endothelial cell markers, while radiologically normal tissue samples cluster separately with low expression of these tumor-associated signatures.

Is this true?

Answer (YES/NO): YES